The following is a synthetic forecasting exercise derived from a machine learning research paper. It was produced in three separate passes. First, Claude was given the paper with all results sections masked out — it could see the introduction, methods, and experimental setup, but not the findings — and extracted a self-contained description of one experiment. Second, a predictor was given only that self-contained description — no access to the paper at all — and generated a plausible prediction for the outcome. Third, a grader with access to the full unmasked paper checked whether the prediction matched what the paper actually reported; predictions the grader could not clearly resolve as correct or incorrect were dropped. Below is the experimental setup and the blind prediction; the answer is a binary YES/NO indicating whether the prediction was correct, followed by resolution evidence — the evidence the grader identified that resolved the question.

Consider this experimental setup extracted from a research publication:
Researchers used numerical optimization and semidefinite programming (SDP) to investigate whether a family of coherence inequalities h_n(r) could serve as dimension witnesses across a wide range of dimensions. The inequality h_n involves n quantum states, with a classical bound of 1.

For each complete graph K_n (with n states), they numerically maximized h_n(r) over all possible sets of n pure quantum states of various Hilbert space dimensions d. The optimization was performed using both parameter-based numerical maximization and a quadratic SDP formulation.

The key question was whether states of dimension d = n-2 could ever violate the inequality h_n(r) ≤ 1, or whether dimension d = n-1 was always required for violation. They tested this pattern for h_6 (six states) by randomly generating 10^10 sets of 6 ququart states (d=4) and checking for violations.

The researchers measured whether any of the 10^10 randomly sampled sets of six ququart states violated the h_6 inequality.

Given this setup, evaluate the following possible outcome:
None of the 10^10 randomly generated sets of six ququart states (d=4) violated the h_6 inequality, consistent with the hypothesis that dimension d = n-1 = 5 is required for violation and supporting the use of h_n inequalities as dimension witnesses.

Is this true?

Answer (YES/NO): YES